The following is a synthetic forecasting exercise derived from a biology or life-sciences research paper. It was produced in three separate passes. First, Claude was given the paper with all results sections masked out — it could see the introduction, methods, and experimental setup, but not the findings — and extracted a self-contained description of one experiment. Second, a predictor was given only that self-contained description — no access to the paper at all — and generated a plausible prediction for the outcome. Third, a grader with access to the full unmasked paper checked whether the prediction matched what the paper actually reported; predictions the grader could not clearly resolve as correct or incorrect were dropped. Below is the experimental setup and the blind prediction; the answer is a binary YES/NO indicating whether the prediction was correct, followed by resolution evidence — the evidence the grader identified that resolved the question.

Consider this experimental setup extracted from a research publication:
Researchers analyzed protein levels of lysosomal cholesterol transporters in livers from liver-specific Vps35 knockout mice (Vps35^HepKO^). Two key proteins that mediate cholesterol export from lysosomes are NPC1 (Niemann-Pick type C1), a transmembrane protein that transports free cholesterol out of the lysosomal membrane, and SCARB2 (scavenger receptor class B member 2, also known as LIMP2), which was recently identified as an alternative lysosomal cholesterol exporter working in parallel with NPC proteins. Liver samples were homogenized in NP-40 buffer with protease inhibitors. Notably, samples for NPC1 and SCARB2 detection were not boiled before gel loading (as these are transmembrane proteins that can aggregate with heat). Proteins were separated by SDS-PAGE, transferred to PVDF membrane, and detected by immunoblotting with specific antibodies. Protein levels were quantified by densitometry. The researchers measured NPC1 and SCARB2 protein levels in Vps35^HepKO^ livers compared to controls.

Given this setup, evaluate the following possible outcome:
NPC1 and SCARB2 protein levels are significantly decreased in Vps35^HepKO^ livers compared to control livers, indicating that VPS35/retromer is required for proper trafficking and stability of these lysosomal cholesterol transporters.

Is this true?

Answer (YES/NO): YES